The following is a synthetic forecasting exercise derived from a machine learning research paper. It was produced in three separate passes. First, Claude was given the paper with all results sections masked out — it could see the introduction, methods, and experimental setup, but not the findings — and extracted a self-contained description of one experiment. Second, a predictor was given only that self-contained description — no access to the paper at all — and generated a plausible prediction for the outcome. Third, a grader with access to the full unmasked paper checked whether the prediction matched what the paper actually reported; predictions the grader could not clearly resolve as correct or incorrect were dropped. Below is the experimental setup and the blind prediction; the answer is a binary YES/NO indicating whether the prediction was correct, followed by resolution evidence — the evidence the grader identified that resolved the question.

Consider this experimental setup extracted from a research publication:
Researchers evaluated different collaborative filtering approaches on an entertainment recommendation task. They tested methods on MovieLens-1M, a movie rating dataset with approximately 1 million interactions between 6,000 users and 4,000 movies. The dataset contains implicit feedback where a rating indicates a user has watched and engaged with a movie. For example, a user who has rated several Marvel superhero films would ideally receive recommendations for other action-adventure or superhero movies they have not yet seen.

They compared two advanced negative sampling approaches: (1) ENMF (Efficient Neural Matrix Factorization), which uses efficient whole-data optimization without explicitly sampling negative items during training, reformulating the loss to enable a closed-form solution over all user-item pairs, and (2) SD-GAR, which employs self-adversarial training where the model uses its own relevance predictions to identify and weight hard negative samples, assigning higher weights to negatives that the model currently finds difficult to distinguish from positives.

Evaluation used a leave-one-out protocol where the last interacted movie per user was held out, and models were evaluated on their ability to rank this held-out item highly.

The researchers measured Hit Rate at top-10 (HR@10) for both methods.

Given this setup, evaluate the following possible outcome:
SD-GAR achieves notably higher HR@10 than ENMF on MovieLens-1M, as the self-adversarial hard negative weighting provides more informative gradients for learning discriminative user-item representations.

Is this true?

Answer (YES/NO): NO